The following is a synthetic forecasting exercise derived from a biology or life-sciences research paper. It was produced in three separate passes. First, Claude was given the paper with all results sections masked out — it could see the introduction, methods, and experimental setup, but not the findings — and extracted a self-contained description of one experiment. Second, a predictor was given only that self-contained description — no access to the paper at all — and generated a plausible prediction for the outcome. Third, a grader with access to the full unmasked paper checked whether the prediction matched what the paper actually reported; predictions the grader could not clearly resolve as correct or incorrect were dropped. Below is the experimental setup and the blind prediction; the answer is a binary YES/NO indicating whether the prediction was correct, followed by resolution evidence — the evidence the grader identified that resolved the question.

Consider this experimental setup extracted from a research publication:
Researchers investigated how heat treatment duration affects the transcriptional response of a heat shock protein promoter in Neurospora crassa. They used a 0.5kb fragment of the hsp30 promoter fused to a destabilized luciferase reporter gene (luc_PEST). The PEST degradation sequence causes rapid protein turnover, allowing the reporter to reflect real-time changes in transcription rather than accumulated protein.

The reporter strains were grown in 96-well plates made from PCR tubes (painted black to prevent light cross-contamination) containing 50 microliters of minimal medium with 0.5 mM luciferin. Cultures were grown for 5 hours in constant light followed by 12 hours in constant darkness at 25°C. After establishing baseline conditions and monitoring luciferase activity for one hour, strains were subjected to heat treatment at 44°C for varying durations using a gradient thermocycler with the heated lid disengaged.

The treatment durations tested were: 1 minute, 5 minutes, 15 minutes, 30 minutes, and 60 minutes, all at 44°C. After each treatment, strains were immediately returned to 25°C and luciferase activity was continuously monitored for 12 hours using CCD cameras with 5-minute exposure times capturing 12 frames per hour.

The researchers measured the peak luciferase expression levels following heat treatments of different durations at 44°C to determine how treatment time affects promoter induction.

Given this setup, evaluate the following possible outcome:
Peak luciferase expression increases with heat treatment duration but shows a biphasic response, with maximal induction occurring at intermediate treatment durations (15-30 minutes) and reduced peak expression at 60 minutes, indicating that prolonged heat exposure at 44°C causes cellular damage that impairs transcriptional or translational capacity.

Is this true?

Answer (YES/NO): NO